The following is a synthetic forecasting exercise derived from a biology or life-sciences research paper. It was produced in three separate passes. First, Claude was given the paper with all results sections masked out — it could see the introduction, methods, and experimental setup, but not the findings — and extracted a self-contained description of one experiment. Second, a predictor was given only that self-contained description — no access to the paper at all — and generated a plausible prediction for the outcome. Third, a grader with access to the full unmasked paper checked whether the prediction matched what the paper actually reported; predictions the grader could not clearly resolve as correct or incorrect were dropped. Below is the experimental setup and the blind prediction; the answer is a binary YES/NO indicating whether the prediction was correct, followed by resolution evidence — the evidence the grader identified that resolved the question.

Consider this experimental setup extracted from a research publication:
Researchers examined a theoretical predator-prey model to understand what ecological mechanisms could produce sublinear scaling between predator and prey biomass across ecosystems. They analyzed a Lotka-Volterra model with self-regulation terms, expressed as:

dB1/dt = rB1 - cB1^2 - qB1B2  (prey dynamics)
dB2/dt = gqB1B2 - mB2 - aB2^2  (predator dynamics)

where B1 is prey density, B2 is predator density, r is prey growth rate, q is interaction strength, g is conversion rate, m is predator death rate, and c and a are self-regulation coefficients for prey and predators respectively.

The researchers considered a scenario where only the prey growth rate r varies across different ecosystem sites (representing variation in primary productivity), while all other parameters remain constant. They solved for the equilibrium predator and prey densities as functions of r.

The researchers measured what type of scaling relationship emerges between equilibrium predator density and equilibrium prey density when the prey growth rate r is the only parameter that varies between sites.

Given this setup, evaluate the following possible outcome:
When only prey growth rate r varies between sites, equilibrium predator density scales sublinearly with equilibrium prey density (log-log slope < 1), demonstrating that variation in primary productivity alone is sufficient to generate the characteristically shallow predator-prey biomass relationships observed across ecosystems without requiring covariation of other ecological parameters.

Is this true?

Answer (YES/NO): NO